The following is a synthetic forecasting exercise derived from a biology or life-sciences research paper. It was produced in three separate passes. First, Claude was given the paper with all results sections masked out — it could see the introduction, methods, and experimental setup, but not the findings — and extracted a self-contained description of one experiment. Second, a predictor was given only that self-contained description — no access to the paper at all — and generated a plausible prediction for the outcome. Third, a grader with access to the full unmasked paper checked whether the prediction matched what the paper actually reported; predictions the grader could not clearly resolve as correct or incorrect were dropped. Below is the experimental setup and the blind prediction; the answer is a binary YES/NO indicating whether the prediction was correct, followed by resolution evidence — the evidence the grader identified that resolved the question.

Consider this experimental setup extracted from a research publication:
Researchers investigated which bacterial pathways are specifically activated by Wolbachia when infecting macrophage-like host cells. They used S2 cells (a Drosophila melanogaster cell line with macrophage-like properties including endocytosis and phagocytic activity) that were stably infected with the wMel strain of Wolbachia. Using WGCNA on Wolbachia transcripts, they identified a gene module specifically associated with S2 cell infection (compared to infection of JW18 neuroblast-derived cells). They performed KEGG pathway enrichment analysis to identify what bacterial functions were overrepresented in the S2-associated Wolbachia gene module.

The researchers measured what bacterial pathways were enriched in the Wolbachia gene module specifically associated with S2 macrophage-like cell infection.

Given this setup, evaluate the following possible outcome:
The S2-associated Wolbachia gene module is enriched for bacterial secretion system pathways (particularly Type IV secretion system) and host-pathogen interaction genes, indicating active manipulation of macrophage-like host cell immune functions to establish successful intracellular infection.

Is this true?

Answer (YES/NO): YES